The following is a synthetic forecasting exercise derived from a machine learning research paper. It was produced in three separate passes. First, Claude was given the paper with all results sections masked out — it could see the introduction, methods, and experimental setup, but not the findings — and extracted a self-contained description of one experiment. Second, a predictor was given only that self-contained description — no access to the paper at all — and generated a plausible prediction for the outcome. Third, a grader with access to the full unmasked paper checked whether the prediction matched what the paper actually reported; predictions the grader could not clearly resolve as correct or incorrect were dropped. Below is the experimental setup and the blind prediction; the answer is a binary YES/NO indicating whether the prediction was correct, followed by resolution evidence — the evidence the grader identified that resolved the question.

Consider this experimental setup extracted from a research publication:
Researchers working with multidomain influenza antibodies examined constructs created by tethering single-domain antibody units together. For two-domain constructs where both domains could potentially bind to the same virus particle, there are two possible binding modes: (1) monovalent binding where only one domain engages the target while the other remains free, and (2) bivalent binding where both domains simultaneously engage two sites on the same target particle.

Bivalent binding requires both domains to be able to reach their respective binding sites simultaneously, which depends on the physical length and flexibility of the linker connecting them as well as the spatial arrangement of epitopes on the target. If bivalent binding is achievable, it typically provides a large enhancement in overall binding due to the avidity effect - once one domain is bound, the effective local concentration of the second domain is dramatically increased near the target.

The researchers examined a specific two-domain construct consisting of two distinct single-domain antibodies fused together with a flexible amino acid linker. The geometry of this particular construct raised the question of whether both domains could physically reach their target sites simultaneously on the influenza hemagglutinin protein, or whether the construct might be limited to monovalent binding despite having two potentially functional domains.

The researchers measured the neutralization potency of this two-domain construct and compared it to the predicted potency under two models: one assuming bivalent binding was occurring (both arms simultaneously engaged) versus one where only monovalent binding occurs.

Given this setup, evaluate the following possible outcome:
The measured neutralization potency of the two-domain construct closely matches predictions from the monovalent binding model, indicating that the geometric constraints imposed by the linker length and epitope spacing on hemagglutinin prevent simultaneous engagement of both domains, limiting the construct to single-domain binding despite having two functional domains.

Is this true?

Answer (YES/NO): NO